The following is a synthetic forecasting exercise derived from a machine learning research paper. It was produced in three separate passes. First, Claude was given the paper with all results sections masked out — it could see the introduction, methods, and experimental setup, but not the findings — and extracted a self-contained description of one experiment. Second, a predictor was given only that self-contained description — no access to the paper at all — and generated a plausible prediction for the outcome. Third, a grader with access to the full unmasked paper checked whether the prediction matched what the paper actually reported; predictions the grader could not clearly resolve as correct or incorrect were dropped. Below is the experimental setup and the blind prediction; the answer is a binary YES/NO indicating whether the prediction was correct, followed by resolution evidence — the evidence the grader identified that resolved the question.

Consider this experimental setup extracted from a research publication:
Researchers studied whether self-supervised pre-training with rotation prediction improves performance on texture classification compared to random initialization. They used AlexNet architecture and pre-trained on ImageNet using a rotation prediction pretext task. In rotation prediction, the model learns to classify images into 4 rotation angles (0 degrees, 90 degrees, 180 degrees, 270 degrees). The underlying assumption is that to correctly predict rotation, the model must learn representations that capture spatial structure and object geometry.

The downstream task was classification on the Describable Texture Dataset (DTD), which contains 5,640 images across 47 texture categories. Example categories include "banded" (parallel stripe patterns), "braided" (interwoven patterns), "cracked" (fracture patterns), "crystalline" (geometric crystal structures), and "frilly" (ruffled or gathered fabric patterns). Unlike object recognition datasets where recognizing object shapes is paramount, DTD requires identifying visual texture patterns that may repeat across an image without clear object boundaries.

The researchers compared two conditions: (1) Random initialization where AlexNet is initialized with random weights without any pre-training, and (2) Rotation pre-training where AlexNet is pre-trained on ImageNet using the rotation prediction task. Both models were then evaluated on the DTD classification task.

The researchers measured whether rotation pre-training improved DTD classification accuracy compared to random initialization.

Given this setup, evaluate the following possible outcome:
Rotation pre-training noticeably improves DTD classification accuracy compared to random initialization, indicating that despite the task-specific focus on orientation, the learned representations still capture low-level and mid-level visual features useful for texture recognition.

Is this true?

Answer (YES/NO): NO